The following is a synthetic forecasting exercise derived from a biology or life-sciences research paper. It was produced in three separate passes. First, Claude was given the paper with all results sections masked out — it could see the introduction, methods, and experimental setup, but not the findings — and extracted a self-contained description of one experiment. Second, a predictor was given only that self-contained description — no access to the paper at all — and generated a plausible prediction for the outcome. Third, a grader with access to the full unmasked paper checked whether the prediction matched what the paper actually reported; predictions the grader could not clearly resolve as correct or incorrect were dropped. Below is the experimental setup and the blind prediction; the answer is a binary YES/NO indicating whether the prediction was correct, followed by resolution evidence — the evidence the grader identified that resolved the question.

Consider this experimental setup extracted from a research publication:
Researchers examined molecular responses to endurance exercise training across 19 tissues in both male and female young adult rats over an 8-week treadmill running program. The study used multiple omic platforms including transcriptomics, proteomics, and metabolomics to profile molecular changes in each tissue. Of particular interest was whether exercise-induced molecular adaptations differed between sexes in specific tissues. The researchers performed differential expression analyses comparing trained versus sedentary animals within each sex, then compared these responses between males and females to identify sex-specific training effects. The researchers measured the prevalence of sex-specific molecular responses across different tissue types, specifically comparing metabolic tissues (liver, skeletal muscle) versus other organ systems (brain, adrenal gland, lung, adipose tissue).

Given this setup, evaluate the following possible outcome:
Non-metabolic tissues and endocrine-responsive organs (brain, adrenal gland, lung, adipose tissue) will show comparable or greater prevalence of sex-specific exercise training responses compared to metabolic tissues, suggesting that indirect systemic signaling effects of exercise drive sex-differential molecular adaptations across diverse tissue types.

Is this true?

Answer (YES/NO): YES